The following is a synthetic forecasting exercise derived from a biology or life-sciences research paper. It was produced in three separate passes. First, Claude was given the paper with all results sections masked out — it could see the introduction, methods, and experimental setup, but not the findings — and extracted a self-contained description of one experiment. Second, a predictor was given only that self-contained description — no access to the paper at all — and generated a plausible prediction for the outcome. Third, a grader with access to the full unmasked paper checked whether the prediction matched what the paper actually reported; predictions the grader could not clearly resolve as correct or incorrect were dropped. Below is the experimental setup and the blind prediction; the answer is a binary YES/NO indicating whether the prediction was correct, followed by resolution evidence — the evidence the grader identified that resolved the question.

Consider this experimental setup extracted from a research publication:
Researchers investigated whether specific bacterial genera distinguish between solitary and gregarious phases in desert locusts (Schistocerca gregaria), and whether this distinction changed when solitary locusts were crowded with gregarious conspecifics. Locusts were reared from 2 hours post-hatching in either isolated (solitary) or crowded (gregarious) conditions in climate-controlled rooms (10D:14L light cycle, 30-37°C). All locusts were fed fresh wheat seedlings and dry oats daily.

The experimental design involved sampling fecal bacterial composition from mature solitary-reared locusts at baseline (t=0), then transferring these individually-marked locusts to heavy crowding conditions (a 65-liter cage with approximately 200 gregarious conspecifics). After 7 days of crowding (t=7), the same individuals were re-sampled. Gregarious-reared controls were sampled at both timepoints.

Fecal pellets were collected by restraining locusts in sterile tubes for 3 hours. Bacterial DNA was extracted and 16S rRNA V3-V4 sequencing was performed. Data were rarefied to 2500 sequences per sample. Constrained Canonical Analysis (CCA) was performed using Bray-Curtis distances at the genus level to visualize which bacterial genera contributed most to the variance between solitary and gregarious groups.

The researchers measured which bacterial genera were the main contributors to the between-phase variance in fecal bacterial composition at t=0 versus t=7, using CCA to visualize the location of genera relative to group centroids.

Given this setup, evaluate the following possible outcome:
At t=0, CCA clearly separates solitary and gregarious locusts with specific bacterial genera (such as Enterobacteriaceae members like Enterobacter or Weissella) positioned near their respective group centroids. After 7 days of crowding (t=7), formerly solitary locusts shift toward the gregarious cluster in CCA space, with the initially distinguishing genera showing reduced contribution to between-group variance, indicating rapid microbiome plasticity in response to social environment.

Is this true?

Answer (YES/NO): YES